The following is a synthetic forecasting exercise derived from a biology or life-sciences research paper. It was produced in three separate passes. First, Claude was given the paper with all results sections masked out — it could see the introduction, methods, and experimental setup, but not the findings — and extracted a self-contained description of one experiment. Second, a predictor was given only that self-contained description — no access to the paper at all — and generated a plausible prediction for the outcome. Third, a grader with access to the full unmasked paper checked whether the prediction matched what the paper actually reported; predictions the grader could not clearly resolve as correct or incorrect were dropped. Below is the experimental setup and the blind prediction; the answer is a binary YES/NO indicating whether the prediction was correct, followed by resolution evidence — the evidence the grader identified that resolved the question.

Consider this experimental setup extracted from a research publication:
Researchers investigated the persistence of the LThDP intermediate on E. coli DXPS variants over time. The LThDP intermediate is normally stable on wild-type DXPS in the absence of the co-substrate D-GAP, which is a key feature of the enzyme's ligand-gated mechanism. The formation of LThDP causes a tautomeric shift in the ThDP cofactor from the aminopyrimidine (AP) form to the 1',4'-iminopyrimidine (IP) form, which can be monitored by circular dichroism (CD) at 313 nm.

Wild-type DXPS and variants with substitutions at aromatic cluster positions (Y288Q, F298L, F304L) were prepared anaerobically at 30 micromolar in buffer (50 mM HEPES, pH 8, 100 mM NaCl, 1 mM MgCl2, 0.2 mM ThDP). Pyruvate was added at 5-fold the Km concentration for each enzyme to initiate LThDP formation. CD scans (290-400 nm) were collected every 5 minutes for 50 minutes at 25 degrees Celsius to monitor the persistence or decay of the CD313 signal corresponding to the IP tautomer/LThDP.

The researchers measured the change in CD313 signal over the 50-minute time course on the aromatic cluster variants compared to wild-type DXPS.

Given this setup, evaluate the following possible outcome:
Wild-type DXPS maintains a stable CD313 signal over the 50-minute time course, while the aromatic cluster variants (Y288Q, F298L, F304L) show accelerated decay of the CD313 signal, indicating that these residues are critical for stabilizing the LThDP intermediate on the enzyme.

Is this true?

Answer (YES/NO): NO